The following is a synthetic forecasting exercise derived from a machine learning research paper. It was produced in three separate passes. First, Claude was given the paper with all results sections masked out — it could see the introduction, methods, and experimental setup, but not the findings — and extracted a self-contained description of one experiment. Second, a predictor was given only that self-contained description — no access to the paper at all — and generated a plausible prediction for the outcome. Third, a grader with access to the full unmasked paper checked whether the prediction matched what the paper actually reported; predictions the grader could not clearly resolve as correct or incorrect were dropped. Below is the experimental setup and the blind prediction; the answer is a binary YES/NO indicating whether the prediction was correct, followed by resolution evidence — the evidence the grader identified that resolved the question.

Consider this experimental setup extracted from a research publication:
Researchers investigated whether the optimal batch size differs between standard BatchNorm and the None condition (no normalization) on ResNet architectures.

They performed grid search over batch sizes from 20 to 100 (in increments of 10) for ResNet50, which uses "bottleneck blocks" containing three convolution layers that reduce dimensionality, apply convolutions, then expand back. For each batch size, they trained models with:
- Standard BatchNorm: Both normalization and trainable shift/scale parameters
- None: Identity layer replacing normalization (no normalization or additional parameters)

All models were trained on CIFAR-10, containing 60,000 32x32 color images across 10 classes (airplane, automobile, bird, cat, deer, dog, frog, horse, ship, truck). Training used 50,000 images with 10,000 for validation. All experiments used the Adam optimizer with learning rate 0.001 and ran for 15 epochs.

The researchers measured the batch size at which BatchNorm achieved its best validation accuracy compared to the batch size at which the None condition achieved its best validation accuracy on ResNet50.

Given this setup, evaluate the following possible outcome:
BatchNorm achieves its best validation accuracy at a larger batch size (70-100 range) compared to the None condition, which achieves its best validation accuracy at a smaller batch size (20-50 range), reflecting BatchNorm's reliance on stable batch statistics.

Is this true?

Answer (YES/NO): NO